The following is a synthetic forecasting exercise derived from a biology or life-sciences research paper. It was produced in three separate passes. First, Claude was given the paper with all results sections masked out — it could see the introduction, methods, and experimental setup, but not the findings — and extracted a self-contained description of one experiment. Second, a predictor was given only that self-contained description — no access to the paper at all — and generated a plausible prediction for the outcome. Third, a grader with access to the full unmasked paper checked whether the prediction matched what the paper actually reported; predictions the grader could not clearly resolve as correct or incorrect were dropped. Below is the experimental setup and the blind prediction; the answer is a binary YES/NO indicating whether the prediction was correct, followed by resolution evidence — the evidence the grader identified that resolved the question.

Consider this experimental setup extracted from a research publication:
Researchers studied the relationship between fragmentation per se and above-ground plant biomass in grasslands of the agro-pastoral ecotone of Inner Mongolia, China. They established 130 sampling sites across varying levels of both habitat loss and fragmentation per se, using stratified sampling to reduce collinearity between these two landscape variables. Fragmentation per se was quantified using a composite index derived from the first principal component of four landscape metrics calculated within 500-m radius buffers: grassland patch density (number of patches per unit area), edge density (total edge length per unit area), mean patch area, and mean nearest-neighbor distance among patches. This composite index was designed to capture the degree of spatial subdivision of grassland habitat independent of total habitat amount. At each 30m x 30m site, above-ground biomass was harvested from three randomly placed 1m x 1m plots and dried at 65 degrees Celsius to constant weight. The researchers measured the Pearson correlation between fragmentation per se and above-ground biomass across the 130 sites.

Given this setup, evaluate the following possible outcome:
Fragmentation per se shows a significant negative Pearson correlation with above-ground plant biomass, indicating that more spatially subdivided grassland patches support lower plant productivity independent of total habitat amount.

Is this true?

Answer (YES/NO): YES